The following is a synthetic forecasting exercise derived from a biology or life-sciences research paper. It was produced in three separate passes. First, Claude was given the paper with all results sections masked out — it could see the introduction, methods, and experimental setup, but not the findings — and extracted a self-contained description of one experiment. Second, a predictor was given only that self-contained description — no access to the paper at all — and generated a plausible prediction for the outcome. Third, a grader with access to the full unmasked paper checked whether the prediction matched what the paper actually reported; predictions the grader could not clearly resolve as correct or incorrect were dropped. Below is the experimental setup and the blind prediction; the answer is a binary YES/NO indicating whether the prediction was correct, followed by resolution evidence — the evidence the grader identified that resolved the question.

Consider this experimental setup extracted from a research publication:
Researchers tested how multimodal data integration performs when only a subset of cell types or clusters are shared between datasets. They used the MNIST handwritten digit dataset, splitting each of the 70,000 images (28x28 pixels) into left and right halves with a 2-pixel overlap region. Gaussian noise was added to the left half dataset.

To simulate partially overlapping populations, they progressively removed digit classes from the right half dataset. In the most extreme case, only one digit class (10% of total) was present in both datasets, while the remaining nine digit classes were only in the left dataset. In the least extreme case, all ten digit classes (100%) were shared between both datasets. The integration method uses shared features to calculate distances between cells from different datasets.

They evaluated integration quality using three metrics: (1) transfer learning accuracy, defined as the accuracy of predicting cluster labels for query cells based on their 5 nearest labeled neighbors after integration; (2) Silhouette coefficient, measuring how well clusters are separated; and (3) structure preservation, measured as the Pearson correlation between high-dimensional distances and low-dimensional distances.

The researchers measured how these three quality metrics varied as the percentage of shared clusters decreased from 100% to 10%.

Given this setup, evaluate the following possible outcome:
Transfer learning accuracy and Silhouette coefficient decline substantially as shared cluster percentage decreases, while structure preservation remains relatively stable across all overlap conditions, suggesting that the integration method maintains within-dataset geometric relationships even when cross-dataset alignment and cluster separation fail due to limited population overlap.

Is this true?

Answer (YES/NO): NO